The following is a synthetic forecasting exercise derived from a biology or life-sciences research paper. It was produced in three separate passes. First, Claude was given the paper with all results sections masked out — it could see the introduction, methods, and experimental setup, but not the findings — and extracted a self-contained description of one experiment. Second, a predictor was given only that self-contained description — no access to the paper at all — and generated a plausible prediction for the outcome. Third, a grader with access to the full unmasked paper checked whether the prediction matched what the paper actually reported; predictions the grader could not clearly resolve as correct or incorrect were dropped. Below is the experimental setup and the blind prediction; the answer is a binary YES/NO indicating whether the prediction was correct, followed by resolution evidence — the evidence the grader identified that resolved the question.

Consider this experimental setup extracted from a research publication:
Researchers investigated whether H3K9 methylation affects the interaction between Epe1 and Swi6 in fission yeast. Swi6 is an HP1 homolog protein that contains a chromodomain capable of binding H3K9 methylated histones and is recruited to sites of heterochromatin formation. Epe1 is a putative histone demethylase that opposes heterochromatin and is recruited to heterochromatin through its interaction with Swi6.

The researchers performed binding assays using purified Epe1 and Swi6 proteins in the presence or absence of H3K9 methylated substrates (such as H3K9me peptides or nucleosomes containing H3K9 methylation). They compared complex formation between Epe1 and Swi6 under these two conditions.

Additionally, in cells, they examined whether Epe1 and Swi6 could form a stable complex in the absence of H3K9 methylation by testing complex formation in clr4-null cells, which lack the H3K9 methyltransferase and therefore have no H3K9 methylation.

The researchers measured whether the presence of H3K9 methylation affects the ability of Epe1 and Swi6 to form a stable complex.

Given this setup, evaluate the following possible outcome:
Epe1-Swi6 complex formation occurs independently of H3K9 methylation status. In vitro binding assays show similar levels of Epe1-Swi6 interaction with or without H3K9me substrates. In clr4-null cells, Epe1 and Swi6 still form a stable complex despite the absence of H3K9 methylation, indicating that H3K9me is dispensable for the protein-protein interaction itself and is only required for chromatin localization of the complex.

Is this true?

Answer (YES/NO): NO